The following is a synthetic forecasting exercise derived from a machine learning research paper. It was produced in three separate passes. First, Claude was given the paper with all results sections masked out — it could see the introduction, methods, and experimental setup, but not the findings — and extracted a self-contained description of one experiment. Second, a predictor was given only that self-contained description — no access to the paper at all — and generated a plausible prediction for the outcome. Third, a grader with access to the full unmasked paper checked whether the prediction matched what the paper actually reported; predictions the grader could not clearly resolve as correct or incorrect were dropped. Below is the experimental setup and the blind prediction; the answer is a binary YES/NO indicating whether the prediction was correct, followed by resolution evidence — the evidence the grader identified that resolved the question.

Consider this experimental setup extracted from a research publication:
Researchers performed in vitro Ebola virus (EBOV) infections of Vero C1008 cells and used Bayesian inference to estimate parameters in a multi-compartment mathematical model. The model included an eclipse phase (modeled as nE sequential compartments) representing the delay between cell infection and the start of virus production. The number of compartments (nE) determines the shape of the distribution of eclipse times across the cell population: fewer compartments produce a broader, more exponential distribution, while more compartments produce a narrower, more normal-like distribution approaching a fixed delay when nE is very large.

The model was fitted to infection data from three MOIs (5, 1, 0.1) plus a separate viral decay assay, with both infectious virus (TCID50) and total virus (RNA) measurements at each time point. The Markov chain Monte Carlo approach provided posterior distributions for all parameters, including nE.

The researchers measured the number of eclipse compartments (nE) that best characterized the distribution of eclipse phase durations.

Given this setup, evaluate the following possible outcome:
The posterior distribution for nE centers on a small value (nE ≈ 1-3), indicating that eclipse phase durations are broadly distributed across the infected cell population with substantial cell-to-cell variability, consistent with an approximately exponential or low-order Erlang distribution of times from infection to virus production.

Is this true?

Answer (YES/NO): NO